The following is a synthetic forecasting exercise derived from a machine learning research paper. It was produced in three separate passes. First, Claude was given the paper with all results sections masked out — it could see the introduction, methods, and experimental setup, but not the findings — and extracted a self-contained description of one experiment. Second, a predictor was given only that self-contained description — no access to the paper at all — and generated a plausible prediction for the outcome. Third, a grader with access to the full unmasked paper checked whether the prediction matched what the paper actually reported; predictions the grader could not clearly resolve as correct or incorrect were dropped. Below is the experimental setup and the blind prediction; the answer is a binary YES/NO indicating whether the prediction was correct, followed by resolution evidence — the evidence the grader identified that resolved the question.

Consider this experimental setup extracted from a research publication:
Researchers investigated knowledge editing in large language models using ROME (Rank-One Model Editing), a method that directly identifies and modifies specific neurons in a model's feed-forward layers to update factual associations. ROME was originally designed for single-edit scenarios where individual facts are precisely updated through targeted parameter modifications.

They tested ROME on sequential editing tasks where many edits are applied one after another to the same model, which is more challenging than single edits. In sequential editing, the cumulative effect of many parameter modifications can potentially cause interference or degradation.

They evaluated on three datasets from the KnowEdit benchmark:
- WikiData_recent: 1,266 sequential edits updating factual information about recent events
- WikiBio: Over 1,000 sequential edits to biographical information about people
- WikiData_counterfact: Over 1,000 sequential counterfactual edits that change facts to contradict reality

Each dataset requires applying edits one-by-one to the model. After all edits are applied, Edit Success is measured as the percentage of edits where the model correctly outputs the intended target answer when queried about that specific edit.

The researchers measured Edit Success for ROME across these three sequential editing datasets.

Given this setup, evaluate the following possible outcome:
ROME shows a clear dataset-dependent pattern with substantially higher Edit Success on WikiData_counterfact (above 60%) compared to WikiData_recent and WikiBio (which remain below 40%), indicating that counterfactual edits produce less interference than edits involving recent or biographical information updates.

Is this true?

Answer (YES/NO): NO